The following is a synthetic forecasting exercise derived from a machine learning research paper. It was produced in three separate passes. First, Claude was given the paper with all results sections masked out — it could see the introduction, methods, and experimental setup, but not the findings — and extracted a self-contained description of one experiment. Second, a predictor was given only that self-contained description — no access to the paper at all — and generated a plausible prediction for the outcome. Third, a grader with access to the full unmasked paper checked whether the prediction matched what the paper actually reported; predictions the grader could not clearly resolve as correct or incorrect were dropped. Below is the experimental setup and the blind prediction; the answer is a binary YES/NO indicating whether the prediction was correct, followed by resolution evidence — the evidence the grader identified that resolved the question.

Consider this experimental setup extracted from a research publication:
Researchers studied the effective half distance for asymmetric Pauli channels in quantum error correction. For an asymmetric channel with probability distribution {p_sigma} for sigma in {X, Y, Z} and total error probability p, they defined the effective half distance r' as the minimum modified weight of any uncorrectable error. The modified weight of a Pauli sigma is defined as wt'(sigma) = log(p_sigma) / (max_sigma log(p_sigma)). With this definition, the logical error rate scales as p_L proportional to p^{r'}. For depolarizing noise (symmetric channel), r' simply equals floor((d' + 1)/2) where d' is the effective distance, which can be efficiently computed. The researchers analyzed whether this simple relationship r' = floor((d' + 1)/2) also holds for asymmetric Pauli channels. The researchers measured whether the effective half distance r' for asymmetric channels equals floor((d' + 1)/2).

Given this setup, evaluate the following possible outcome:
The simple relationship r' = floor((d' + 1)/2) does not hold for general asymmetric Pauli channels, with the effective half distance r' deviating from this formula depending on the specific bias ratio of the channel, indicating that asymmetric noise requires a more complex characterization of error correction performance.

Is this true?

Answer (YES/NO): YES